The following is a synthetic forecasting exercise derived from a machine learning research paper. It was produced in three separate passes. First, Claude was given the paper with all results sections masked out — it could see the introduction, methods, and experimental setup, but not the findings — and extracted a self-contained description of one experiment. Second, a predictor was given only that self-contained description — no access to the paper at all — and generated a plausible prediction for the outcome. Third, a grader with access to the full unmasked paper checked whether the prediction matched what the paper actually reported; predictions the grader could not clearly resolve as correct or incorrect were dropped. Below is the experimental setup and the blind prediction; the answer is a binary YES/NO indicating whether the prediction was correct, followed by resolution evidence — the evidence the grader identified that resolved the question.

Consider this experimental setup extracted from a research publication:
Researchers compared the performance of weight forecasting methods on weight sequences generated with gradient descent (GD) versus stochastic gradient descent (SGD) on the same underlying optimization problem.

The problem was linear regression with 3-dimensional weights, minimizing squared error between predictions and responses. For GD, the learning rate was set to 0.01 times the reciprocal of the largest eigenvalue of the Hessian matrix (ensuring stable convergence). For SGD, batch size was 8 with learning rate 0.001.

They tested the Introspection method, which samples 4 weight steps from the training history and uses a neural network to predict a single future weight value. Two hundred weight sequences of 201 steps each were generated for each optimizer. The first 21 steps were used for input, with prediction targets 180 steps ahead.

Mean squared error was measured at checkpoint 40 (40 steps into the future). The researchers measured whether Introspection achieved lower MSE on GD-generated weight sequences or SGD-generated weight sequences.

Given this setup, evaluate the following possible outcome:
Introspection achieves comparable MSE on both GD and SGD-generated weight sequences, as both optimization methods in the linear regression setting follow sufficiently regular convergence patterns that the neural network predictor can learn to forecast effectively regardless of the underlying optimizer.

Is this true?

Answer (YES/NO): NO